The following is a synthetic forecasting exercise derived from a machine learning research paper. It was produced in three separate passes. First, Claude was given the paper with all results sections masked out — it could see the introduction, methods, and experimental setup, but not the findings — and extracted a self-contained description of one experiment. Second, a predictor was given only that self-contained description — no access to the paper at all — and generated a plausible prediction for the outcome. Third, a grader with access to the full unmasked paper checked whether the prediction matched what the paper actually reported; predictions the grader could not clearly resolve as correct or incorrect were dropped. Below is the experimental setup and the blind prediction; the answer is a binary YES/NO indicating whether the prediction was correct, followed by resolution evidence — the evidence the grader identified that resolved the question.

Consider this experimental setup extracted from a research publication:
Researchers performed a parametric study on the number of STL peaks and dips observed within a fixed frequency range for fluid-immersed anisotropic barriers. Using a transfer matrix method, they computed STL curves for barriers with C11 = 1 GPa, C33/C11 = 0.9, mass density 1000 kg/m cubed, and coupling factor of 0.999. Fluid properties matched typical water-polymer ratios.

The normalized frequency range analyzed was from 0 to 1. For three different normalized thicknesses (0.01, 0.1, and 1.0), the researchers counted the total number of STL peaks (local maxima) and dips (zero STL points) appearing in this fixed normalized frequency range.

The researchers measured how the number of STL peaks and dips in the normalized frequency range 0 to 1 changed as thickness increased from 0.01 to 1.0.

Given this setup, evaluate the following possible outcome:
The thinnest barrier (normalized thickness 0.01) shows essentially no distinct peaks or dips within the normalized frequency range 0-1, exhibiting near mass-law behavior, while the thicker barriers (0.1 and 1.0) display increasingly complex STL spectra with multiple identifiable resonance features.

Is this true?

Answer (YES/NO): NO